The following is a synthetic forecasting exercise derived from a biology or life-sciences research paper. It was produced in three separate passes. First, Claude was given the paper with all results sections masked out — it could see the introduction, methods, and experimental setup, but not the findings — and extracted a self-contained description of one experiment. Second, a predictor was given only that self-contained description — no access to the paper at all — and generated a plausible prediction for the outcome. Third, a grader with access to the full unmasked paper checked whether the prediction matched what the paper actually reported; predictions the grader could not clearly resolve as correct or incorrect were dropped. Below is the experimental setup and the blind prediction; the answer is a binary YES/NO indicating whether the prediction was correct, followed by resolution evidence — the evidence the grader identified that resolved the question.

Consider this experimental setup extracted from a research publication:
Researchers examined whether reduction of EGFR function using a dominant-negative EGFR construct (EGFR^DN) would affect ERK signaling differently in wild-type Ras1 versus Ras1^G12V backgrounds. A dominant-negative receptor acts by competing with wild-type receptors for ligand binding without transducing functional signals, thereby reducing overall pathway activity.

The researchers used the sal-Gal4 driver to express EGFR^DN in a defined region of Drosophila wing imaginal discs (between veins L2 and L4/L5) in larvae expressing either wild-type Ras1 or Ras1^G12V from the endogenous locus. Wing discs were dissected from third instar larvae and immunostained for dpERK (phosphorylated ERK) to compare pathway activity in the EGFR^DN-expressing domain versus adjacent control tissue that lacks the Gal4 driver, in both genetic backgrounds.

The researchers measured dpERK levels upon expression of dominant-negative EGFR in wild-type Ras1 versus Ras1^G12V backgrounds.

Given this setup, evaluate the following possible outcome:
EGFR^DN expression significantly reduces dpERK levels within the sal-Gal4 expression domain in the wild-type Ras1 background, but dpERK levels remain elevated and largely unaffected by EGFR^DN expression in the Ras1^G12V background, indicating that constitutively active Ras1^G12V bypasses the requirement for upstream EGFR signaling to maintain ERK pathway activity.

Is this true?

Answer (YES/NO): NO